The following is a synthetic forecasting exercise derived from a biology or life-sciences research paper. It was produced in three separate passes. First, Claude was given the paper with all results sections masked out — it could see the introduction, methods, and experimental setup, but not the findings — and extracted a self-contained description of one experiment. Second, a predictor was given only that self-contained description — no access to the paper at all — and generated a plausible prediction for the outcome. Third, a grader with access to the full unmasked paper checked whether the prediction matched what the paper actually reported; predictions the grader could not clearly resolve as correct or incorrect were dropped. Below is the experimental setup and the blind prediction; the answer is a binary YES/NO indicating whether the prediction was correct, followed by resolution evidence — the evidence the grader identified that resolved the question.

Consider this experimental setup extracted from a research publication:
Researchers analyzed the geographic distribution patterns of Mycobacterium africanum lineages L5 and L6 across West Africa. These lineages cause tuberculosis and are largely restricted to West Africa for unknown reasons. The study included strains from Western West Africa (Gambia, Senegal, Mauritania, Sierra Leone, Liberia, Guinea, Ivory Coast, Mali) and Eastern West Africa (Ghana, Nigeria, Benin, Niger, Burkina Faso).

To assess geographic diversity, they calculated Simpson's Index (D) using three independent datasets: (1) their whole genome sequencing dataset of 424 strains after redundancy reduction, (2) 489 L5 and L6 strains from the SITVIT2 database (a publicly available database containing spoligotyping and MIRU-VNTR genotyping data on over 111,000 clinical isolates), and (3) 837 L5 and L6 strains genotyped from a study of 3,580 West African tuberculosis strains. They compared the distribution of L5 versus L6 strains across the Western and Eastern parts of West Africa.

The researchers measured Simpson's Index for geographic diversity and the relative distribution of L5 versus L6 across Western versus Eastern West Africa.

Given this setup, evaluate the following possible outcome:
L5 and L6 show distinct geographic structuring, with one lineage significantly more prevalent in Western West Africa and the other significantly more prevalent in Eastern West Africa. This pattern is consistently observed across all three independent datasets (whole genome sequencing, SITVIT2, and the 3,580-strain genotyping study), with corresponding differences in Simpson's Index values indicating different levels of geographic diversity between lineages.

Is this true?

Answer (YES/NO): NO